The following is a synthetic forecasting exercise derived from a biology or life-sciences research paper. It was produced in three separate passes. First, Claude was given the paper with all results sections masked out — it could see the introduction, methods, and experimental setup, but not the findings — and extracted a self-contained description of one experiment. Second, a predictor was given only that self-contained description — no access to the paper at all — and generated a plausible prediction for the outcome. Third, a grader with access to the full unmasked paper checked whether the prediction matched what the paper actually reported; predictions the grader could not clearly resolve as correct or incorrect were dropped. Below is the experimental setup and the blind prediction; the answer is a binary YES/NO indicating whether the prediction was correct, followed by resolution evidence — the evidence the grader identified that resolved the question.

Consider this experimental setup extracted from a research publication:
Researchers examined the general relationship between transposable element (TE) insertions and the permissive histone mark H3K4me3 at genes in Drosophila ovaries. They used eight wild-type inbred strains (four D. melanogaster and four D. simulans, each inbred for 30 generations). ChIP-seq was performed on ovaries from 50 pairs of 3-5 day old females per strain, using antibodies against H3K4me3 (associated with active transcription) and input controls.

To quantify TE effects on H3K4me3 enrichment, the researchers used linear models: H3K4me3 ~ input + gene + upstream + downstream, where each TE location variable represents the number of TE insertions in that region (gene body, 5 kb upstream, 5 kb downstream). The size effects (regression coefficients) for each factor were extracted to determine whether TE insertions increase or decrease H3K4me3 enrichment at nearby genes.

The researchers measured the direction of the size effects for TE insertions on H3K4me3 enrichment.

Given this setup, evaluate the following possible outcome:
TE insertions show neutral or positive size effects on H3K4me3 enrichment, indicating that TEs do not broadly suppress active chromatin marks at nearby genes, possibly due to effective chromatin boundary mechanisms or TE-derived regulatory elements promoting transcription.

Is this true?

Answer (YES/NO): NO